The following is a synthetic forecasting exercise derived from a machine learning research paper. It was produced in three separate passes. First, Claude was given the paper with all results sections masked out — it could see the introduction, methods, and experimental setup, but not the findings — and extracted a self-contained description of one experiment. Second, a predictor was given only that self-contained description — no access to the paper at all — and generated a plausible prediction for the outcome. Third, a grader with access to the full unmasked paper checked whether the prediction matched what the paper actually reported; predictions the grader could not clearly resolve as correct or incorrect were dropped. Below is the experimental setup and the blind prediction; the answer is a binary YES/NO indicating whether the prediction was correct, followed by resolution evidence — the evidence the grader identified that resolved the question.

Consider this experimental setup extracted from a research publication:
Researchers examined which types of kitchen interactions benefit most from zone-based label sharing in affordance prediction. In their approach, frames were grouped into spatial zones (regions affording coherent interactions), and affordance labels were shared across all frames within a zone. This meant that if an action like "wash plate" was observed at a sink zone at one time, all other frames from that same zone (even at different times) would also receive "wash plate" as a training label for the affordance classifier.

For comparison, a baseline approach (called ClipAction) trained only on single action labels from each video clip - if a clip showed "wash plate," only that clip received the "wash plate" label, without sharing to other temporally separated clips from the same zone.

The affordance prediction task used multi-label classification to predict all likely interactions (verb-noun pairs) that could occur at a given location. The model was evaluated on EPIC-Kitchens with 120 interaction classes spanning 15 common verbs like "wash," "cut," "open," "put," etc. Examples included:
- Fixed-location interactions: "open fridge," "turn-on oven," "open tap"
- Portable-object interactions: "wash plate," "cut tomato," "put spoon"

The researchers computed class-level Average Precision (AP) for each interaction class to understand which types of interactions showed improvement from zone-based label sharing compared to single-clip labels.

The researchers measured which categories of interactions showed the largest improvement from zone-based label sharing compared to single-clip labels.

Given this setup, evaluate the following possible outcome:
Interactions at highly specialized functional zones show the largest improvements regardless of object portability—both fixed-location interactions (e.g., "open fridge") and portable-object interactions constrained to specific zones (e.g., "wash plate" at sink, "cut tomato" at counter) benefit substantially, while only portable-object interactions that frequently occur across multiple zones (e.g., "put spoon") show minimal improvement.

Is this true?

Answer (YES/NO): NO